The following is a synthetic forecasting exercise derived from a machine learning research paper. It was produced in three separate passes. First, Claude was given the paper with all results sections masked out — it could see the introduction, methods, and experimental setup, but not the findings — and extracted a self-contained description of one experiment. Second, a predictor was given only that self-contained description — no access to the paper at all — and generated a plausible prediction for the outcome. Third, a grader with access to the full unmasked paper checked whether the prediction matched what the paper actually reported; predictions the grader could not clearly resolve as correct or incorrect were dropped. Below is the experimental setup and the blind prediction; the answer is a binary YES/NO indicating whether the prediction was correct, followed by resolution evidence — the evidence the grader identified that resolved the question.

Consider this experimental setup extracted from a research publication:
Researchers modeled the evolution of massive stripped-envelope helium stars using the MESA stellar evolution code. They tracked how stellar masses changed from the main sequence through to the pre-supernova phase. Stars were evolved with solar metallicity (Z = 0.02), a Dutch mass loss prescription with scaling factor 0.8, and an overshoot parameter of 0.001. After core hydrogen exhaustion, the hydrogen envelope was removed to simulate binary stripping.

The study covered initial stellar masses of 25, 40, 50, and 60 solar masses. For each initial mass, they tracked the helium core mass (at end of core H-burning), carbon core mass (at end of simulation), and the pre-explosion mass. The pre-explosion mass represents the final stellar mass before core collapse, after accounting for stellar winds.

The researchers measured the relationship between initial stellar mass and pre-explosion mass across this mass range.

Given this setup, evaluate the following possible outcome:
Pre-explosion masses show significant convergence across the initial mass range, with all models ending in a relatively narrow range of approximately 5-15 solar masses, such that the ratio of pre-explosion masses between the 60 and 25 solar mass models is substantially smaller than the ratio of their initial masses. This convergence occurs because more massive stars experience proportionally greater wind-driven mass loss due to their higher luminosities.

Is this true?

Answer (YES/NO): NO